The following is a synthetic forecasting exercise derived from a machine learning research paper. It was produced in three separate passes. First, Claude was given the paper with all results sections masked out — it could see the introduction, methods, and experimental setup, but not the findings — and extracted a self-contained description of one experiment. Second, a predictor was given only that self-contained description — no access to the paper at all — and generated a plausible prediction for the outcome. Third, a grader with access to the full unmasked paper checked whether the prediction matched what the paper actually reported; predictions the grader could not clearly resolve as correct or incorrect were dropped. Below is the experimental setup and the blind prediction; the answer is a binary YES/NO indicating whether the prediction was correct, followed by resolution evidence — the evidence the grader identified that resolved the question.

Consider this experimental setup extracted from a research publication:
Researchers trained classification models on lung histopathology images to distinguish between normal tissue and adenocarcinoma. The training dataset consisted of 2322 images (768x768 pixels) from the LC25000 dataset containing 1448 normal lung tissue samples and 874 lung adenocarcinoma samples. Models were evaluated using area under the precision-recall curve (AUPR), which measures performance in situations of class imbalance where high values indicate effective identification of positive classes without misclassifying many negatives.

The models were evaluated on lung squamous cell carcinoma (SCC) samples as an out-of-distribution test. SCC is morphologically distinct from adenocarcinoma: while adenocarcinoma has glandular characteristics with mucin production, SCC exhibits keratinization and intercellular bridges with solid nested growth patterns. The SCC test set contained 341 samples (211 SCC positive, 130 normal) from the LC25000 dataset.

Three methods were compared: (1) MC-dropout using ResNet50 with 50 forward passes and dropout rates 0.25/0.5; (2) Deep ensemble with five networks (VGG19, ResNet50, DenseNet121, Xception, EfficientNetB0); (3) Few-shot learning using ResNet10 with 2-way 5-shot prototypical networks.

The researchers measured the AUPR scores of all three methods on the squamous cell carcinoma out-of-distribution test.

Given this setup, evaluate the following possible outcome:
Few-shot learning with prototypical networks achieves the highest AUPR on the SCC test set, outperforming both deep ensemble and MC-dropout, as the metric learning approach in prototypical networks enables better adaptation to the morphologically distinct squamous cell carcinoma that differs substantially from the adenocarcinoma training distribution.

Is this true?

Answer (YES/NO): YES